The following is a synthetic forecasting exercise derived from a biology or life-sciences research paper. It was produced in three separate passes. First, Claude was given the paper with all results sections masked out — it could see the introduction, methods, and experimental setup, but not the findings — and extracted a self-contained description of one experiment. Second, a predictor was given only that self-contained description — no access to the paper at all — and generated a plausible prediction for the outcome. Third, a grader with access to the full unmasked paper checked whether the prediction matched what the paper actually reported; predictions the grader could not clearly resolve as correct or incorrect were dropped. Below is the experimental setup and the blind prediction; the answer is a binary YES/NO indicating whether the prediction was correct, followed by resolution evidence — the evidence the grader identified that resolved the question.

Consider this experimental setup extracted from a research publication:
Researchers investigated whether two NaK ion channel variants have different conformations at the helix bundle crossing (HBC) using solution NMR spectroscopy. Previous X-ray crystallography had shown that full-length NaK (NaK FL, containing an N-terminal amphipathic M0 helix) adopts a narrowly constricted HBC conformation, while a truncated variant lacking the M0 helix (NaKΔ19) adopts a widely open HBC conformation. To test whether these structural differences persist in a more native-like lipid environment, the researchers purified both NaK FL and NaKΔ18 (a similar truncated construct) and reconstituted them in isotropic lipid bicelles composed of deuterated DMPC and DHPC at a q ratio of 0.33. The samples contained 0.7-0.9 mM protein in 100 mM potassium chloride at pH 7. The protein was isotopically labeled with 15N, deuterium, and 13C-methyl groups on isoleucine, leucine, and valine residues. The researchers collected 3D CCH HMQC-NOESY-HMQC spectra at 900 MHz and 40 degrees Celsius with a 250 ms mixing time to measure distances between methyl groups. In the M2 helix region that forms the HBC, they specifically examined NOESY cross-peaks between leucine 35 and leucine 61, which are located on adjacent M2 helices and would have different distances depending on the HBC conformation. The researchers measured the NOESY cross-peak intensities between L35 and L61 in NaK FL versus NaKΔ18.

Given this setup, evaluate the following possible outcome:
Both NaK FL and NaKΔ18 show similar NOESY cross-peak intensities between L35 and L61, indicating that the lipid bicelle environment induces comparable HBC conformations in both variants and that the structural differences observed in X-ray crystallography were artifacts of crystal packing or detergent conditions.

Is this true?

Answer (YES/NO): YES